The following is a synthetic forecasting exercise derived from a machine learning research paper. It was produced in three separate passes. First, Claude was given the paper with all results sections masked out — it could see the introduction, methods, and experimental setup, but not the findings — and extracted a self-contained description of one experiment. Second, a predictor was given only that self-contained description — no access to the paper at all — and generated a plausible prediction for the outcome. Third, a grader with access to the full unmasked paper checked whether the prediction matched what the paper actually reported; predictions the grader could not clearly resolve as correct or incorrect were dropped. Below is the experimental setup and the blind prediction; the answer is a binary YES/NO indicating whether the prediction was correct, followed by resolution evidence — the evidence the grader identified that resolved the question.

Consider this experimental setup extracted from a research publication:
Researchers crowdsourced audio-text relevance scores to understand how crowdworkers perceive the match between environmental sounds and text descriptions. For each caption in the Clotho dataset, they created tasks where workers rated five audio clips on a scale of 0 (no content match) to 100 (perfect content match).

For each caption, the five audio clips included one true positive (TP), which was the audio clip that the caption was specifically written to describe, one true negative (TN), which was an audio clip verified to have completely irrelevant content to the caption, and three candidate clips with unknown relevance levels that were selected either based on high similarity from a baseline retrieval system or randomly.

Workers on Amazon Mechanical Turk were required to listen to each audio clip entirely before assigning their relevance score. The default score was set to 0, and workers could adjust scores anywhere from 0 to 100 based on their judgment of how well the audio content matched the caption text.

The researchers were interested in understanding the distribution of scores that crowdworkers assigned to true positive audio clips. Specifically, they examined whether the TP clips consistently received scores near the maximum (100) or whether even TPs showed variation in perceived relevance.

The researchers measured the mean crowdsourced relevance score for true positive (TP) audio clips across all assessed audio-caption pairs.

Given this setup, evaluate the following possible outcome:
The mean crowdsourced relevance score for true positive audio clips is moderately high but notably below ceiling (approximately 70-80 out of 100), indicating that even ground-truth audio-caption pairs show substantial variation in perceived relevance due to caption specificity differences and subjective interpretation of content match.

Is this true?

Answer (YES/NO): YES